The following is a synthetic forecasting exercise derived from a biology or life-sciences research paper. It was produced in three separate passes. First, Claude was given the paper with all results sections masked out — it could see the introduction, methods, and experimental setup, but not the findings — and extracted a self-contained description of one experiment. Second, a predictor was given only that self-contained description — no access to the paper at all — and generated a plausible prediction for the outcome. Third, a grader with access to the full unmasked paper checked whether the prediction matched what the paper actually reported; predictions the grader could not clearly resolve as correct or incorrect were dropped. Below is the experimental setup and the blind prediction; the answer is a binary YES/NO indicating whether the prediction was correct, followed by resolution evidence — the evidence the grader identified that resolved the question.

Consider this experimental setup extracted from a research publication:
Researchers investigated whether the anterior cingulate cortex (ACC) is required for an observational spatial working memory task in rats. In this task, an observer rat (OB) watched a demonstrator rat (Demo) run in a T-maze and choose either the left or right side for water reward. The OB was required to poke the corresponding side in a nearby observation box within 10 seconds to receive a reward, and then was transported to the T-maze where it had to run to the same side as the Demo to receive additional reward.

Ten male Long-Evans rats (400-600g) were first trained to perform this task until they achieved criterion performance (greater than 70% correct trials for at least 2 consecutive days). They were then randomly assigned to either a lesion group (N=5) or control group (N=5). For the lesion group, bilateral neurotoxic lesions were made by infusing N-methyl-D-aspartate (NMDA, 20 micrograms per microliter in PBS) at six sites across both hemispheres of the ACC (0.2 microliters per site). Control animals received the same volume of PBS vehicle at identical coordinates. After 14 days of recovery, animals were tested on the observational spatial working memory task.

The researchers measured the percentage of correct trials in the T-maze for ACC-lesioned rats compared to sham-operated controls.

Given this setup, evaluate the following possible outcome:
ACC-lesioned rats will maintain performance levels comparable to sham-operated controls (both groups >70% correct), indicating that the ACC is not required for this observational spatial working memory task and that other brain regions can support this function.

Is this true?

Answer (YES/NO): NO